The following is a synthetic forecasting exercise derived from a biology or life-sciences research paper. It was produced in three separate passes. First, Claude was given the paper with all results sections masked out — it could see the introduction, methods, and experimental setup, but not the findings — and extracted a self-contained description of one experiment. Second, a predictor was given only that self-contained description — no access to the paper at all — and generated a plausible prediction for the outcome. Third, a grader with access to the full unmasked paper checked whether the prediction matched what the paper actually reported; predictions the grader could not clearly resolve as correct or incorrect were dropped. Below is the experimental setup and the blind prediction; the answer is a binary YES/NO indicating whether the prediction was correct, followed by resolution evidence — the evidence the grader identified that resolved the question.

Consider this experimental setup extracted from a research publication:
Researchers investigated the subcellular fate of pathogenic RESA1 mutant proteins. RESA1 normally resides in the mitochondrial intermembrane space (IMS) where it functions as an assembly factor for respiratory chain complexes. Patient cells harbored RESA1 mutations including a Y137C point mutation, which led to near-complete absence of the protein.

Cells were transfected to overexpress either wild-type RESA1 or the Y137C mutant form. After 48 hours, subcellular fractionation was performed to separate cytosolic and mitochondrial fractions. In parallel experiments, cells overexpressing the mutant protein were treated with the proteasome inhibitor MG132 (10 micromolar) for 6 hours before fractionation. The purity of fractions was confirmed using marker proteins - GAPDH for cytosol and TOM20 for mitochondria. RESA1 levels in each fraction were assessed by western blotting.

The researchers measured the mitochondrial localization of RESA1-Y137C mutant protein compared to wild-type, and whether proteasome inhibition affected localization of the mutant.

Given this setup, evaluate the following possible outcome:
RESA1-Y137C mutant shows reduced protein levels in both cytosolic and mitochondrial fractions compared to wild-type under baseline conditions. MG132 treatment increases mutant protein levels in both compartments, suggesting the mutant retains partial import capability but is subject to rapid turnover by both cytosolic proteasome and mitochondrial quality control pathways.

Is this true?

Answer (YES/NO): NO